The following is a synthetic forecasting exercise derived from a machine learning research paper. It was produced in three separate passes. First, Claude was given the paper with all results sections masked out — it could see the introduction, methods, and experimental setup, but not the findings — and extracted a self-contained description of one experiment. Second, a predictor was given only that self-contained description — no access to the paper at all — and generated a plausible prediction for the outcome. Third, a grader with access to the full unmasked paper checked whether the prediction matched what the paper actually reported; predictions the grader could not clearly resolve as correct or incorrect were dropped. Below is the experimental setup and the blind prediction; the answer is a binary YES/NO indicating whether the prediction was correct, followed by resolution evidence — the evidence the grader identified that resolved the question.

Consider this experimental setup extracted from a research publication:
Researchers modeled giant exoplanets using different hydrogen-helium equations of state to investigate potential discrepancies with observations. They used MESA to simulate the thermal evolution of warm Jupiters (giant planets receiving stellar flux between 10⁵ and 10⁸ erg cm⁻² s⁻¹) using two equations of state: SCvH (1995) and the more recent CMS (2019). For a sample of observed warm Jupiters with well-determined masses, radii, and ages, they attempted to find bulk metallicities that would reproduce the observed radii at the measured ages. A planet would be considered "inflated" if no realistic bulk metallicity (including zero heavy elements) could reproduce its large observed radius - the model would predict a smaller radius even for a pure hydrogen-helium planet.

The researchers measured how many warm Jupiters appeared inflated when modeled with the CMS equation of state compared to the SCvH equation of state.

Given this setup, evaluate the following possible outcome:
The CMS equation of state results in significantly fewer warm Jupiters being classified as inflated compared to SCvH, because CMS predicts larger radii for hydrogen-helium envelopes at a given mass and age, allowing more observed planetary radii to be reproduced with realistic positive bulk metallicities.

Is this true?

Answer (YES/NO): NO